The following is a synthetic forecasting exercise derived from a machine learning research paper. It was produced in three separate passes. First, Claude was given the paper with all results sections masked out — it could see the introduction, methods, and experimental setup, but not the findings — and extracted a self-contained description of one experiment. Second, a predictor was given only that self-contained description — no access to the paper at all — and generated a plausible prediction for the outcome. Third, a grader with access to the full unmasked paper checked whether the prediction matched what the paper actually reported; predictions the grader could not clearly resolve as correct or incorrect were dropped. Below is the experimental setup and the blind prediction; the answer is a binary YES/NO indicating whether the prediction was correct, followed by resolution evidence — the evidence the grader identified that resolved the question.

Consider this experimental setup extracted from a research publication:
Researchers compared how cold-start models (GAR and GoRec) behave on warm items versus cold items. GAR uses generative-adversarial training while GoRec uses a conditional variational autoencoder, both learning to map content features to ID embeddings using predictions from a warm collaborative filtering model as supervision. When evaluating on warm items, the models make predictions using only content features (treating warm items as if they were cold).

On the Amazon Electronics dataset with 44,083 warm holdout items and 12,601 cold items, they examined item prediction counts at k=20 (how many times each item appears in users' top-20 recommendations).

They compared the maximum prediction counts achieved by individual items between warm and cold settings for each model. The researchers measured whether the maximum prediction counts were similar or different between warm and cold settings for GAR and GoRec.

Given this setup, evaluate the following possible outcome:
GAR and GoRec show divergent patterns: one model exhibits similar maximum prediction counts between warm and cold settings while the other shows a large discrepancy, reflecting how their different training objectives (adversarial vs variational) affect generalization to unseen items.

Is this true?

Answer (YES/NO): NO